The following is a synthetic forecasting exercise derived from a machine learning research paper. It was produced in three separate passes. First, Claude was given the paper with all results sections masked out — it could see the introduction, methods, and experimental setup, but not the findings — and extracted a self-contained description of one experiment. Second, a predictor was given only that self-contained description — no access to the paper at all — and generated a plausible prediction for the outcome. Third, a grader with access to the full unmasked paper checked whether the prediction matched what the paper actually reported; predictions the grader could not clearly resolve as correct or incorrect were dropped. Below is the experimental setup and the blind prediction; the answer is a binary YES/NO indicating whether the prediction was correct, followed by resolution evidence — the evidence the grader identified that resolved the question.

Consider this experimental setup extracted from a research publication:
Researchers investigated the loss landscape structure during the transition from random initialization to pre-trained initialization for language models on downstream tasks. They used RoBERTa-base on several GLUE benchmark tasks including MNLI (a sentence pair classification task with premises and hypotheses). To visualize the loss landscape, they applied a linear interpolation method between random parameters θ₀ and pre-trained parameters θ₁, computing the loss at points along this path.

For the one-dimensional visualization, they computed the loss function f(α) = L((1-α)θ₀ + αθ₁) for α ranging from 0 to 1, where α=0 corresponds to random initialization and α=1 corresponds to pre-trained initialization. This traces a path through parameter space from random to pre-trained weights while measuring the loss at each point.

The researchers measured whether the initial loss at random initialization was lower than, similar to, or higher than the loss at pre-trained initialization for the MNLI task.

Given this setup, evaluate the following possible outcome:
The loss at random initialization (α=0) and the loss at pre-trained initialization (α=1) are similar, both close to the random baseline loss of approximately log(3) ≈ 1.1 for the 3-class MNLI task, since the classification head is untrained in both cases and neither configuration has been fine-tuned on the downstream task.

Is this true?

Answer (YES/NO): NO